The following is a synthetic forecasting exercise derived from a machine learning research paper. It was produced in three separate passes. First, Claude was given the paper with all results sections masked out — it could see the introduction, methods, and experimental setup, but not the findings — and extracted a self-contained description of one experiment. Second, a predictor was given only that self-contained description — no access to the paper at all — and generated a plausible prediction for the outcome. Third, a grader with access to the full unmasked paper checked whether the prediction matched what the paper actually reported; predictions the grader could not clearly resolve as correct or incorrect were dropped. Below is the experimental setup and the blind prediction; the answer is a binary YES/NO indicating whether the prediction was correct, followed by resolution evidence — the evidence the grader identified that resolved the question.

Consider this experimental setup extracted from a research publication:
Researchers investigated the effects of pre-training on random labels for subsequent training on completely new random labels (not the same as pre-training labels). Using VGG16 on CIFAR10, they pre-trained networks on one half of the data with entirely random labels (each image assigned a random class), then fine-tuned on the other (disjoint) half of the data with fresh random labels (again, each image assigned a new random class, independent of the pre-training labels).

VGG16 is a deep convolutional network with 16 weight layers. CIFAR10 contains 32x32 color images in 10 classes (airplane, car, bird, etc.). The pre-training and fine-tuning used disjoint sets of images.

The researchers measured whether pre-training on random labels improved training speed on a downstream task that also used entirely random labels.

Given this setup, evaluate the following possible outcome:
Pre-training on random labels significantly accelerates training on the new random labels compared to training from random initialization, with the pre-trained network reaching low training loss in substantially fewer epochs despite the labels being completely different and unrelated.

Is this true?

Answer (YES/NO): NO